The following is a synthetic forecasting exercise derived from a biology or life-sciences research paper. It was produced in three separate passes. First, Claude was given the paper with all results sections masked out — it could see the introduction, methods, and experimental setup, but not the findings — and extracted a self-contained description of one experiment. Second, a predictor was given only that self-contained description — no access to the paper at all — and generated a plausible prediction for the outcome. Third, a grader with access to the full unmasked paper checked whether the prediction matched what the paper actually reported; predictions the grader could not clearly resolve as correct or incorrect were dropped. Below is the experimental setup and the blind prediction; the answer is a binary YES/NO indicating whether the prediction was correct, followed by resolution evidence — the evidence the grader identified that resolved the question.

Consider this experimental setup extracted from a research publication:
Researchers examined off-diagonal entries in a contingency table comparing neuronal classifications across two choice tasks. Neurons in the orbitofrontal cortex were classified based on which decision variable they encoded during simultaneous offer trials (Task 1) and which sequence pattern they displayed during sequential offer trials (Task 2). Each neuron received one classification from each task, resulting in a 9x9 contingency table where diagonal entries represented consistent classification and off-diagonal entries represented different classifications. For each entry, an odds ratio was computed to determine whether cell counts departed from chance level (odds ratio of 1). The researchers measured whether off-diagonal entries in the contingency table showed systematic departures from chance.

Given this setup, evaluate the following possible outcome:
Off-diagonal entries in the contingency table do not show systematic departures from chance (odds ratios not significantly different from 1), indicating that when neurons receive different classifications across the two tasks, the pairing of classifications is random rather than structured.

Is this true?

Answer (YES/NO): YES